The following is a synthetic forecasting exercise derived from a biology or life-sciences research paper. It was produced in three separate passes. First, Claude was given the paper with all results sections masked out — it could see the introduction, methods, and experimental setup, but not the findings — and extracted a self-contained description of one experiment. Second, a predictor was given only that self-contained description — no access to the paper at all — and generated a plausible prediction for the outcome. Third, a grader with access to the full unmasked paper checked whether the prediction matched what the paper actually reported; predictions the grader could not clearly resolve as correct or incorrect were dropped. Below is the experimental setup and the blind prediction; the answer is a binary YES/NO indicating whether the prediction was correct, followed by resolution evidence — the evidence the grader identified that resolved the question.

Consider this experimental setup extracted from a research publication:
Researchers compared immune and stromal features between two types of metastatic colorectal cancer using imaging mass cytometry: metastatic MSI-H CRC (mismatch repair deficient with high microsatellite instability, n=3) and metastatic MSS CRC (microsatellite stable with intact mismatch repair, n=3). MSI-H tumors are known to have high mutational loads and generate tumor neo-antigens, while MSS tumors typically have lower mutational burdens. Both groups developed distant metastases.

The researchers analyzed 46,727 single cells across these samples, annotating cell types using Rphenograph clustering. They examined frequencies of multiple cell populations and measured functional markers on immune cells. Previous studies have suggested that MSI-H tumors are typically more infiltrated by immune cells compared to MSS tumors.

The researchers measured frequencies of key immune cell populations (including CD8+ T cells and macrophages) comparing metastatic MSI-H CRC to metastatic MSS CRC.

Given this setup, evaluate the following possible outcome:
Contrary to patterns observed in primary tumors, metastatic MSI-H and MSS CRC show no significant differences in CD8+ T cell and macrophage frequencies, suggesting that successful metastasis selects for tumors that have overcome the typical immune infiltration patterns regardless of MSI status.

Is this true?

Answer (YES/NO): YES